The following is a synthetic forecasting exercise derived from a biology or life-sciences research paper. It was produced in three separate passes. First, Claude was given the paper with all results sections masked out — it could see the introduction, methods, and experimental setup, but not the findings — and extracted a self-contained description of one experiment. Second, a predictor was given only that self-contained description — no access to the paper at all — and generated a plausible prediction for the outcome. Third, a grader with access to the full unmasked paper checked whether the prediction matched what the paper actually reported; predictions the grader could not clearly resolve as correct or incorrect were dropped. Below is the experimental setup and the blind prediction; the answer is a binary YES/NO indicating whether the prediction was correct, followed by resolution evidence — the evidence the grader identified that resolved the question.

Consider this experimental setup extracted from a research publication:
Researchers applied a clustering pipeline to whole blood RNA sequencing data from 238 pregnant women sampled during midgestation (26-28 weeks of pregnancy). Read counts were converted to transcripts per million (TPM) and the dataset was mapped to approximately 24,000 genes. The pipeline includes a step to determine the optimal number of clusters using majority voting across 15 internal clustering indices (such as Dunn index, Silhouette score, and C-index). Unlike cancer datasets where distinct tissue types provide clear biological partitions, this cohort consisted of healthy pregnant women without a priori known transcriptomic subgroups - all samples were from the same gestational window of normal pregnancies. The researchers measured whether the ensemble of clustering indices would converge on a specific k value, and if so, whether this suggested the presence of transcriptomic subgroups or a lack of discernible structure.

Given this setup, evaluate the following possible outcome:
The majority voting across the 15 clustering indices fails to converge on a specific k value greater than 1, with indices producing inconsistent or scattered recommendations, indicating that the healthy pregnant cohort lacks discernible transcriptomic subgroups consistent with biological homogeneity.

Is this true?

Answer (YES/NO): NO